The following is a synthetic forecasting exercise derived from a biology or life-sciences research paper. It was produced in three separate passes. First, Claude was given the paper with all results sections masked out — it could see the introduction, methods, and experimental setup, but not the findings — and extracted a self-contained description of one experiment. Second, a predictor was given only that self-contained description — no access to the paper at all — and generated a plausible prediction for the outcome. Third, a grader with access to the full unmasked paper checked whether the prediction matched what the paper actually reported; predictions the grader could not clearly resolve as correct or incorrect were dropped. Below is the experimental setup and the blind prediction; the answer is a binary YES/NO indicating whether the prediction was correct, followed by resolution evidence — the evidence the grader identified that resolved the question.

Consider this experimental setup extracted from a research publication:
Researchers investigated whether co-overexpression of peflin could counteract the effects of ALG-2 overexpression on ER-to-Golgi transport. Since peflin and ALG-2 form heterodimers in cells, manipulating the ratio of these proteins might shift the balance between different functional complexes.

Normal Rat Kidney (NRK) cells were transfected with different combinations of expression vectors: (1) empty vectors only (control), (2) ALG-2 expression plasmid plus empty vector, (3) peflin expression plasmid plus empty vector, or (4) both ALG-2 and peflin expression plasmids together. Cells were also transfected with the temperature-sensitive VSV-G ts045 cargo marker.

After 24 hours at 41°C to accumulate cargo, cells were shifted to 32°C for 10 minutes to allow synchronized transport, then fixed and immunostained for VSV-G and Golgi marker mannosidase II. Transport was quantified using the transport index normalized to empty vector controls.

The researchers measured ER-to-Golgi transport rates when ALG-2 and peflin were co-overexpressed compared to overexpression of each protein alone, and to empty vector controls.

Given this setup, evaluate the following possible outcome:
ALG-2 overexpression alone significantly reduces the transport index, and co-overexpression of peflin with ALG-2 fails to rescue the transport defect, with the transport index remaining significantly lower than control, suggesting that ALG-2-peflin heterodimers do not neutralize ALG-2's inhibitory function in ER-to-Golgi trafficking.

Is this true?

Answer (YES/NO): NO